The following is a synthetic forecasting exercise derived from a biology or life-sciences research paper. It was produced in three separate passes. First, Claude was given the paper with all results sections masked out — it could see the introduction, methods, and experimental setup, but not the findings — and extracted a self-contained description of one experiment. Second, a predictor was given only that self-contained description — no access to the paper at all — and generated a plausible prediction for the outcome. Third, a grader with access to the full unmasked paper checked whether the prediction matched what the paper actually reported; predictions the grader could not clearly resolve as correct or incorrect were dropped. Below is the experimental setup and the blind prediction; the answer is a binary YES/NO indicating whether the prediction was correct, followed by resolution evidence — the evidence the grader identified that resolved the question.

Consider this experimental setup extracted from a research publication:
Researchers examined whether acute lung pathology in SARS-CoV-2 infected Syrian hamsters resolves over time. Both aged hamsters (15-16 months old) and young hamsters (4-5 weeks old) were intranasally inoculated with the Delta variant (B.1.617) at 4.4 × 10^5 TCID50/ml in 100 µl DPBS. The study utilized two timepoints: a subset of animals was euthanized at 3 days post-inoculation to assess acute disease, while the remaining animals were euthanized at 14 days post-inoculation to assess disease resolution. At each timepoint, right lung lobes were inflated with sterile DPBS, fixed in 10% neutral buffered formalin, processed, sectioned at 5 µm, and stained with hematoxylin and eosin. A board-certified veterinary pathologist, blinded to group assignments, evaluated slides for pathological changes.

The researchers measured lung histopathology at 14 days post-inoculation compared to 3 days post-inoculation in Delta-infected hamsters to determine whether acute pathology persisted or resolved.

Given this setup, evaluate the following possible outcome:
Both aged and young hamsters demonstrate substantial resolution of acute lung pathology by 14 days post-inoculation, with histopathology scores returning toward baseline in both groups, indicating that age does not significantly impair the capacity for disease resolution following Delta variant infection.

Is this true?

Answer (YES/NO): YES